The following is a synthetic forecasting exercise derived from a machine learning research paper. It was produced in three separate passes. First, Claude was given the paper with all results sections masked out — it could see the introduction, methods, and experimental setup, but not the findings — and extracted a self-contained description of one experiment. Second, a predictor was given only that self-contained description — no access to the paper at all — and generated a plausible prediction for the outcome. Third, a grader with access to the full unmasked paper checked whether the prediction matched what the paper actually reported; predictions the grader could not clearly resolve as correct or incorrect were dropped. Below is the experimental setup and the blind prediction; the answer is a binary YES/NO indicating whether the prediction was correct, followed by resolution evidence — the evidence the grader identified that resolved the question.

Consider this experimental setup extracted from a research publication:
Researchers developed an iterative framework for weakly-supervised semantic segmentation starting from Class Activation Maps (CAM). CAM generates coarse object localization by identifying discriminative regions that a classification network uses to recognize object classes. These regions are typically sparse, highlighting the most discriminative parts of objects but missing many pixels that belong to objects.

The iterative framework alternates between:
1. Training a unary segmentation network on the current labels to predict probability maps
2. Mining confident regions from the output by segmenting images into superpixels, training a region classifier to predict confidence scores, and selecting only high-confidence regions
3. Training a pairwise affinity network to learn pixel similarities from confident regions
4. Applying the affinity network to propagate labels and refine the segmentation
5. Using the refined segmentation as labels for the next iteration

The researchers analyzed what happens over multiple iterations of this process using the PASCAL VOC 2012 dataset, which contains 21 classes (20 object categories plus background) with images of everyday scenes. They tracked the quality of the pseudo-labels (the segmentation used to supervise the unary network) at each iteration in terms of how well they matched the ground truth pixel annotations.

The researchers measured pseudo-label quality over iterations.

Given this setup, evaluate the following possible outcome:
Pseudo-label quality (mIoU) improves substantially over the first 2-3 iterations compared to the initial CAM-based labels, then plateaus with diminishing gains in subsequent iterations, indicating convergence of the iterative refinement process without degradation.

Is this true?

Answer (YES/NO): YES